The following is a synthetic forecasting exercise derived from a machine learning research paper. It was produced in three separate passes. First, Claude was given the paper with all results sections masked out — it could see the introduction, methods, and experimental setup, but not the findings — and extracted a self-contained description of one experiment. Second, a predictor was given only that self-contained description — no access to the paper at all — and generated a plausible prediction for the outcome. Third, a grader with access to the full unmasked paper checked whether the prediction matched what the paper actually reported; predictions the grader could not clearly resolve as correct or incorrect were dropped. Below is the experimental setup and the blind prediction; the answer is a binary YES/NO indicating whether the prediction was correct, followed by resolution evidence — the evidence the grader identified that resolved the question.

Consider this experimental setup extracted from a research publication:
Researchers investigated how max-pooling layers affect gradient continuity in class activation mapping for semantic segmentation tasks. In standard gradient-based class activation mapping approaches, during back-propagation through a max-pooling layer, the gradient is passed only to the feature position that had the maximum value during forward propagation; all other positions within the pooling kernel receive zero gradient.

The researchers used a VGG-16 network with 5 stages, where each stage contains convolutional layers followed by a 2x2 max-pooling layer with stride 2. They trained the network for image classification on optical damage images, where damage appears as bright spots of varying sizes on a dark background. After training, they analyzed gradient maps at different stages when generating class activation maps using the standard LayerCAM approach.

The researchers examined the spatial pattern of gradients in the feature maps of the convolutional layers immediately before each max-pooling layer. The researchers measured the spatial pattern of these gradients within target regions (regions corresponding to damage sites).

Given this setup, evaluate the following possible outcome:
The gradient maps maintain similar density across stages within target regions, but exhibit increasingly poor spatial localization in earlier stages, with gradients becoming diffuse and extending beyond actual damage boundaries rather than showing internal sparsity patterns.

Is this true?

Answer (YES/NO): NO